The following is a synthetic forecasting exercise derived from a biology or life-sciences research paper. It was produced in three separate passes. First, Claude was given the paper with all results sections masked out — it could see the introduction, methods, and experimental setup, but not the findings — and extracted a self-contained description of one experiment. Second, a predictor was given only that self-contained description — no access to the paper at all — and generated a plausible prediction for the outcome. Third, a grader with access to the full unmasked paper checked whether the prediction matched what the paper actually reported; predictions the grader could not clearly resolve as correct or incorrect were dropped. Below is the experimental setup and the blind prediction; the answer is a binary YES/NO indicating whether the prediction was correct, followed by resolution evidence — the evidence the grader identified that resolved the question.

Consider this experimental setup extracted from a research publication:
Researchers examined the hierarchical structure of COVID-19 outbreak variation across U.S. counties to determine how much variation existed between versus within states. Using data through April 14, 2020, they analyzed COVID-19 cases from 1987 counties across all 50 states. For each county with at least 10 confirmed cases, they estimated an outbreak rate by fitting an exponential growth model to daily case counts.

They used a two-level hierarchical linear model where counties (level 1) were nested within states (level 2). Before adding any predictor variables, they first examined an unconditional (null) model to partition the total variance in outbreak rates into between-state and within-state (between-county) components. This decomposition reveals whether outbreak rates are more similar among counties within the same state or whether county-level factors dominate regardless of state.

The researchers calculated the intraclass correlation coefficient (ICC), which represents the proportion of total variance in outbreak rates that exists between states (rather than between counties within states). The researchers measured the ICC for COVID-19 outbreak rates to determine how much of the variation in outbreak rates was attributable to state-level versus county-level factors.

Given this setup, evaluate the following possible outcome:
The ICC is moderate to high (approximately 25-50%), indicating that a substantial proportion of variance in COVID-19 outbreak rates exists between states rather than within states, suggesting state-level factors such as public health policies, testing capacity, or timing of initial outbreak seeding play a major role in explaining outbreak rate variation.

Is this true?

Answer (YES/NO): NO